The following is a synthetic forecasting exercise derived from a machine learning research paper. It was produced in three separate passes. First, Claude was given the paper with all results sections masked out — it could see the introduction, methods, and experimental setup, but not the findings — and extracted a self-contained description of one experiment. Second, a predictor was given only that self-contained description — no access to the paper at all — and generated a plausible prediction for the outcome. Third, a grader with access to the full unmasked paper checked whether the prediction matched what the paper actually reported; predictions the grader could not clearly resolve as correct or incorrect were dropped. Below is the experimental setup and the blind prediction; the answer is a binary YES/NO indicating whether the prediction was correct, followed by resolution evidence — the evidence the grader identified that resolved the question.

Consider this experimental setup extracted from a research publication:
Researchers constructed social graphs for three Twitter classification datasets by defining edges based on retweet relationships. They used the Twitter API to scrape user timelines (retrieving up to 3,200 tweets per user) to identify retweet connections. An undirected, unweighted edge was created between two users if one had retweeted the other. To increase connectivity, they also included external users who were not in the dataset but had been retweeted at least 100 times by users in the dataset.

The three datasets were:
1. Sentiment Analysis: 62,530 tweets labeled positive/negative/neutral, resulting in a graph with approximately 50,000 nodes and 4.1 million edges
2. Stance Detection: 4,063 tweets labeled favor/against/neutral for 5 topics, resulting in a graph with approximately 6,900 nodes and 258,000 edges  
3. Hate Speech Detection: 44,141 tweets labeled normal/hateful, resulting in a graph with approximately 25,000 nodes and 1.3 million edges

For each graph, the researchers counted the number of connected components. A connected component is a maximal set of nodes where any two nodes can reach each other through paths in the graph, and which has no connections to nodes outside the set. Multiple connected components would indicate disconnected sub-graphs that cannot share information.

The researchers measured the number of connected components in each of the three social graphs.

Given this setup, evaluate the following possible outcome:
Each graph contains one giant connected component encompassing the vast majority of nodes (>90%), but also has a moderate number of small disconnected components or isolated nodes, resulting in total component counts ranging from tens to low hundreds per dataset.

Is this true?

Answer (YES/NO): NO